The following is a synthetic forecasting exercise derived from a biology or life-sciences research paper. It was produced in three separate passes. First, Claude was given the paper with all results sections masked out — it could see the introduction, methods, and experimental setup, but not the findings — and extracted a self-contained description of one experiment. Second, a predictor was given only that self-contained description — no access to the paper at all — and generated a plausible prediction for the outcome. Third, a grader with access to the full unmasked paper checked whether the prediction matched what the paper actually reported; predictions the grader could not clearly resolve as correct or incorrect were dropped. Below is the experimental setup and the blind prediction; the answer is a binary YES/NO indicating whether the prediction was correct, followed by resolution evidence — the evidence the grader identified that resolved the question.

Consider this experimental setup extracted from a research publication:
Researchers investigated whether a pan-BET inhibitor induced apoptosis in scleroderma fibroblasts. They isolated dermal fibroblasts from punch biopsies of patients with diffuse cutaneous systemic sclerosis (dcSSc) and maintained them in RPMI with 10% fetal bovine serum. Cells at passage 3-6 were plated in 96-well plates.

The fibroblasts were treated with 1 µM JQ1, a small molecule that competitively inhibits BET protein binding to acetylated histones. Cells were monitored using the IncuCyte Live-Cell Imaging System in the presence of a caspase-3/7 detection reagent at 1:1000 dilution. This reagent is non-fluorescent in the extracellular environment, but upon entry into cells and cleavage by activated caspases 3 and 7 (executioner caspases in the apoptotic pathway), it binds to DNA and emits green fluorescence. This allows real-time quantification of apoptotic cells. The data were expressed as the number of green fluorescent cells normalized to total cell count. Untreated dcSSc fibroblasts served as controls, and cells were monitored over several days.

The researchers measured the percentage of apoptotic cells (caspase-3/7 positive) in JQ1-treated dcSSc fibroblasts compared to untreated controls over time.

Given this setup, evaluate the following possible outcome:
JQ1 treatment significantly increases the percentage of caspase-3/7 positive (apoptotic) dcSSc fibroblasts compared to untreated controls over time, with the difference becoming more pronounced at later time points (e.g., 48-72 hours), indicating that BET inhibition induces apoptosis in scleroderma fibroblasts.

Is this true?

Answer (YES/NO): YES